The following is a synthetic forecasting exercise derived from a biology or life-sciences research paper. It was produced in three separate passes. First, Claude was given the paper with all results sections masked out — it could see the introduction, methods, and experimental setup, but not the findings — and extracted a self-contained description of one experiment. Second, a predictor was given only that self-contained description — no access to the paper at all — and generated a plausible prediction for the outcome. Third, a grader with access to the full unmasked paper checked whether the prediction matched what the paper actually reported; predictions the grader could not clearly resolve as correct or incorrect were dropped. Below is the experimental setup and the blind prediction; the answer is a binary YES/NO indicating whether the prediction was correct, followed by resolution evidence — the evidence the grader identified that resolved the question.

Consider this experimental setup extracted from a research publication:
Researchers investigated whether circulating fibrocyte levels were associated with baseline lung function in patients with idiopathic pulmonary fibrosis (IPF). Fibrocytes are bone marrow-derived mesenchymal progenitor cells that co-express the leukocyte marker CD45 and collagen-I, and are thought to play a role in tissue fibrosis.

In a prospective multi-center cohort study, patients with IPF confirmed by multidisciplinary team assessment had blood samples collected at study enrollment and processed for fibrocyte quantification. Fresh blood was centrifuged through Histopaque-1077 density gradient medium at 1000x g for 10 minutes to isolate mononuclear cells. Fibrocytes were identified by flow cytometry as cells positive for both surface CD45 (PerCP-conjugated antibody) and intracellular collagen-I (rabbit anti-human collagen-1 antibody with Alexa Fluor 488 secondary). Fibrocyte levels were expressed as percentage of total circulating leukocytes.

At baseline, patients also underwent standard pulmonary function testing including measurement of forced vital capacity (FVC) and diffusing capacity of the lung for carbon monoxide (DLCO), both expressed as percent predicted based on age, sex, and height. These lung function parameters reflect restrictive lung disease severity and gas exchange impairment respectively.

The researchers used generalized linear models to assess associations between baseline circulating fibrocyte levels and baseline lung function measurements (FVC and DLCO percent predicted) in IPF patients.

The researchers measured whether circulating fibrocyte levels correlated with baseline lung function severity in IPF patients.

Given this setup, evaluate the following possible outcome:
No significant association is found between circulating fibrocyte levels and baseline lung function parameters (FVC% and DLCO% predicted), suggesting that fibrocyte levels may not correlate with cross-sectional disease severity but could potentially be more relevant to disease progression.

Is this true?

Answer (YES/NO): YES